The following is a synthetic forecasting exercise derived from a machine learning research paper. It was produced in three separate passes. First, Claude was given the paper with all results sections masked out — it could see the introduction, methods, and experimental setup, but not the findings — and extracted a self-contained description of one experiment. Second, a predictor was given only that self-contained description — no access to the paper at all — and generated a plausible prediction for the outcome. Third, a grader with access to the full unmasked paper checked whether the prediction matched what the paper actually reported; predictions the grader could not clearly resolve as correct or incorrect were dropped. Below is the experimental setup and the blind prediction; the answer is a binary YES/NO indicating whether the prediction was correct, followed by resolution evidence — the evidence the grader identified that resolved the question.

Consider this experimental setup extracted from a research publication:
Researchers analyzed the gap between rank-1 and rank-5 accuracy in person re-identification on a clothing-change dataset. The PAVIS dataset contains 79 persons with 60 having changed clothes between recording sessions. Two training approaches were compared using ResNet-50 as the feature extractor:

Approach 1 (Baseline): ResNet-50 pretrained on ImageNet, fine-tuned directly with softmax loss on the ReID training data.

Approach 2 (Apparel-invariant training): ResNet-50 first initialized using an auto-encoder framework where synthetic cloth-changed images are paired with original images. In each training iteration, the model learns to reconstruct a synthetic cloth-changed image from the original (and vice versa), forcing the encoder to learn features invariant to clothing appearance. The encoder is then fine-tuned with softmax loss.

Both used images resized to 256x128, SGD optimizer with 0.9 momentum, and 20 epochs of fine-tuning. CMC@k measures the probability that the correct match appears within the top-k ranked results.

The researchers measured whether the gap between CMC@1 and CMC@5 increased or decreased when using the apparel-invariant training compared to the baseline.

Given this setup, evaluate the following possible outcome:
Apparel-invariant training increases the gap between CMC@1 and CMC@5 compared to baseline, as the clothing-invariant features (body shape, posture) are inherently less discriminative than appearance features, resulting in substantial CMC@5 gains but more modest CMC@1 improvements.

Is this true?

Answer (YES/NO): NO